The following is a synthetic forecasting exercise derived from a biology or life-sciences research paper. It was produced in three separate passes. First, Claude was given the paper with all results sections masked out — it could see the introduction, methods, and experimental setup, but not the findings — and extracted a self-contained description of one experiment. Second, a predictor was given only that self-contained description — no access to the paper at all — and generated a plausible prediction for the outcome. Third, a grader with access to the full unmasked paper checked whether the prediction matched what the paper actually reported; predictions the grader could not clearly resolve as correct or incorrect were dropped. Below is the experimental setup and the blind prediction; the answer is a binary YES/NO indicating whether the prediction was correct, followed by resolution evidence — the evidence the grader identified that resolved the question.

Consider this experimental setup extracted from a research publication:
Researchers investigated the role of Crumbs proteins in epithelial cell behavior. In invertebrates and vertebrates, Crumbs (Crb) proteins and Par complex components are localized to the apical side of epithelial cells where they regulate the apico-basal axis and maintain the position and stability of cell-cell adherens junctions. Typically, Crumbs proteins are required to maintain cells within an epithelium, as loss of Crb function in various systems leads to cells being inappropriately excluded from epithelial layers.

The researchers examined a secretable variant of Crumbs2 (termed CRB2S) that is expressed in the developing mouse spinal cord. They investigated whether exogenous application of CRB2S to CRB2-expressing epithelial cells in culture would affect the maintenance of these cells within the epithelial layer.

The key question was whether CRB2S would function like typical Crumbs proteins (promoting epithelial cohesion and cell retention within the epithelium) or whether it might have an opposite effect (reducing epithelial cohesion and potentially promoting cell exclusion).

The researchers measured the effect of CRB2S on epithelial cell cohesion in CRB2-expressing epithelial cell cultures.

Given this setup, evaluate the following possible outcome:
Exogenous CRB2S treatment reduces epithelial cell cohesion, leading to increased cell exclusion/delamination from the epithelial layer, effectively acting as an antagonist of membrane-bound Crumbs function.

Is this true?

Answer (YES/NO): YES